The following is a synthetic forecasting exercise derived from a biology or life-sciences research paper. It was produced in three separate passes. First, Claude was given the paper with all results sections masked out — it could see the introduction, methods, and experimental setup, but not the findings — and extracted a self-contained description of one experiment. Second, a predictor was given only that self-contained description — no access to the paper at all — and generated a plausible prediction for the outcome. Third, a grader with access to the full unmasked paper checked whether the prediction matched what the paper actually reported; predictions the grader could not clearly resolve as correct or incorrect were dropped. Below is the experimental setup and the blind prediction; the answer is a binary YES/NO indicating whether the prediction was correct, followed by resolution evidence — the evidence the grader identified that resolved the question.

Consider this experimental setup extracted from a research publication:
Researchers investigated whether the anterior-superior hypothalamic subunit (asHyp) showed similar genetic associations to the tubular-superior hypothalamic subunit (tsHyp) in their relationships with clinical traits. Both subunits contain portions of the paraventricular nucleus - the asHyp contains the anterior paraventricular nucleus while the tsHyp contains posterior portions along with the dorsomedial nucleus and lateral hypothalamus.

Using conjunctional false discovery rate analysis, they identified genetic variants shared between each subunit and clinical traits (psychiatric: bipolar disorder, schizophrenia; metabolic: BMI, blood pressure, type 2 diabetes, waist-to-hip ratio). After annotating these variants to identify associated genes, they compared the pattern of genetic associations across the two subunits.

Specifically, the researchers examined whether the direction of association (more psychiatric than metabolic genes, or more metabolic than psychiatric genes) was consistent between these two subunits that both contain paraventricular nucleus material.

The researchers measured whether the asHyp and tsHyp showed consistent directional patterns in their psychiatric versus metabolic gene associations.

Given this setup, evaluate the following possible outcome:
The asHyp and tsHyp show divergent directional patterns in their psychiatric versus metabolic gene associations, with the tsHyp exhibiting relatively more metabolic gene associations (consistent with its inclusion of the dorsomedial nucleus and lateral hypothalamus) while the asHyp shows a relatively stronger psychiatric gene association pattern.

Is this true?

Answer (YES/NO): YES